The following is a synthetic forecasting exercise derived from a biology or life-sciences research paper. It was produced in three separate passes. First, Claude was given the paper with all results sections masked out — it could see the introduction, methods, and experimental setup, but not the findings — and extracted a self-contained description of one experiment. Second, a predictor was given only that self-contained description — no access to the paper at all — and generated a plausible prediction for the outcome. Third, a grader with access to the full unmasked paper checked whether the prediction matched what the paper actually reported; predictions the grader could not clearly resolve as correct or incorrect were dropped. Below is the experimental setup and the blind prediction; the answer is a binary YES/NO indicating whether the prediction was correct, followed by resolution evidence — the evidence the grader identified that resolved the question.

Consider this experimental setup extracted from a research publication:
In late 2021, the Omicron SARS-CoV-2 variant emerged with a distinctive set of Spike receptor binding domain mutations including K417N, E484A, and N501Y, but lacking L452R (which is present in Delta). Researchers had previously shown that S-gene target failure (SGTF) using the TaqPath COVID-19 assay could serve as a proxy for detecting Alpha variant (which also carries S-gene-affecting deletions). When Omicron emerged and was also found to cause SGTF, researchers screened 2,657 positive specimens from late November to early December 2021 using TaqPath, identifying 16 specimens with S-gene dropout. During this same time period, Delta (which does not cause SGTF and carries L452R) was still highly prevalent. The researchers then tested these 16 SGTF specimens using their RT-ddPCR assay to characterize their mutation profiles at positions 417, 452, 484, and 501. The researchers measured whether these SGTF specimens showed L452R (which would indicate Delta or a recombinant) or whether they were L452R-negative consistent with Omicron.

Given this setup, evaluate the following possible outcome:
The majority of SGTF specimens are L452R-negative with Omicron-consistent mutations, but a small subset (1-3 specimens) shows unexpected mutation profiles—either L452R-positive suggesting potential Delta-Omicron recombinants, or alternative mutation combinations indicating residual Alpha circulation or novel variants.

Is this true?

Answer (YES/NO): YES